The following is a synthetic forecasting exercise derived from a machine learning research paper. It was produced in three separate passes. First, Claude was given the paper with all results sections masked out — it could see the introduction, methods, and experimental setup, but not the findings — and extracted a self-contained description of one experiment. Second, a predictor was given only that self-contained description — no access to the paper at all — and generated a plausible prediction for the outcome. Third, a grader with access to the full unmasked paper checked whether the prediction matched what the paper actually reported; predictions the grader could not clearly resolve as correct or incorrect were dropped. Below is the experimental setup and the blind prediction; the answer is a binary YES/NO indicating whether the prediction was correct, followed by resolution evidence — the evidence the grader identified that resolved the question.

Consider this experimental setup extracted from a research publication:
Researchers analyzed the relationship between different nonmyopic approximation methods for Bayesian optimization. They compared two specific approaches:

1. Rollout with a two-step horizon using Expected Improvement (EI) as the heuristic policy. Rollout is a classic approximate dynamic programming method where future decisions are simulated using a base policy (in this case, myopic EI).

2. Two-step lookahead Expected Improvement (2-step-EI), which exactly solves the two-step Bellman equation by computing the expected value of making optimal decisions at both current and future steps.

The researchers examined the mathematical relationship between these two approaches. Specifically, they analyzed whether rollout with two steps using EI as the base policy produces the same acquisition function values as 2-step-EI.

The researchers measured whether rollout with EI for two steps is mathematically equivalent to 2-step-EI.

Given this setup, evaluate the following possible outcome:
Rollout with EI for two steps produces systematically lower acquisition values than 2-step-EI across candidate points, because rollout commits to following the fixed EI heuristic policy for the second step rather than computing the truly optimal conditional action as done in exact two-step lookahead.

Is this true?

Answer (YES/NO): NO